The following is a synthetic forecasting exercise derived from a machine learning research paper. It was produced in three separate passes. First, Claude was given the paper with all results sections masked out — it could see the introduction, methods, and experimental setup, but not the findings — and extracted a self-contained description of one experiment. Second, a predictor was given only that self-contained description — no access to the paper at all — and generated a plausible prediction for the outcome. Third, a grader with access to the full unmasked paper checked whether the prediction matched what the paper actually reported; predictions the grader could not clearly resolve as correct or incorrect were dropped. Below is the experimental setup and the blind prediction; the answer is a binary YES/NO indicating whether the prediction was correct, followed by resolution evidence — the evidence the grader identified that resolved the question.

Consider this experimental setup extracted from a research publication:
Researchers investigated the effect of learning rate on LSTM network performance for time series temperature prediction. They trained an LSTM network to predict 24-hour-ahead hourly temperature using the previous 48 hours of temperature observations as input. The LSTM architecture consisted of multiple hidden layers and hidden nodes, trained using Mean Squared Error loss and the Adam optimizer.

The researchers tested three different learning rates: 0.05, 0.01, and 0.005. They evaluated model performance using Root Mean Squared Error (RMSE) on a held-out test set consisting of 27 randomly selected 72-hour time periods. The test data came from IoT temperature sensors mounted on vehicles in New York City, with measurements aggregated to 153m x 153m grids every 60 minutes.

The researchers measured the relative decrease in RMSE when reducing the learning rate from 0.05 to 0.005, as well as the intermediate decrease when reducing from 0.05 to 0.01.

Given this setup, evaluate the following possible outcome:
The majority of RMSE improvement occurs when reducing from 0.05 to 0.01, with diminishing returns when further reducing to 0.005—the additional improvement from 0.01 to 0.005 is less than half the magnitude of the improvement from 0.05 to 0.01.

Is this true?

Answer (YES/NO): NO